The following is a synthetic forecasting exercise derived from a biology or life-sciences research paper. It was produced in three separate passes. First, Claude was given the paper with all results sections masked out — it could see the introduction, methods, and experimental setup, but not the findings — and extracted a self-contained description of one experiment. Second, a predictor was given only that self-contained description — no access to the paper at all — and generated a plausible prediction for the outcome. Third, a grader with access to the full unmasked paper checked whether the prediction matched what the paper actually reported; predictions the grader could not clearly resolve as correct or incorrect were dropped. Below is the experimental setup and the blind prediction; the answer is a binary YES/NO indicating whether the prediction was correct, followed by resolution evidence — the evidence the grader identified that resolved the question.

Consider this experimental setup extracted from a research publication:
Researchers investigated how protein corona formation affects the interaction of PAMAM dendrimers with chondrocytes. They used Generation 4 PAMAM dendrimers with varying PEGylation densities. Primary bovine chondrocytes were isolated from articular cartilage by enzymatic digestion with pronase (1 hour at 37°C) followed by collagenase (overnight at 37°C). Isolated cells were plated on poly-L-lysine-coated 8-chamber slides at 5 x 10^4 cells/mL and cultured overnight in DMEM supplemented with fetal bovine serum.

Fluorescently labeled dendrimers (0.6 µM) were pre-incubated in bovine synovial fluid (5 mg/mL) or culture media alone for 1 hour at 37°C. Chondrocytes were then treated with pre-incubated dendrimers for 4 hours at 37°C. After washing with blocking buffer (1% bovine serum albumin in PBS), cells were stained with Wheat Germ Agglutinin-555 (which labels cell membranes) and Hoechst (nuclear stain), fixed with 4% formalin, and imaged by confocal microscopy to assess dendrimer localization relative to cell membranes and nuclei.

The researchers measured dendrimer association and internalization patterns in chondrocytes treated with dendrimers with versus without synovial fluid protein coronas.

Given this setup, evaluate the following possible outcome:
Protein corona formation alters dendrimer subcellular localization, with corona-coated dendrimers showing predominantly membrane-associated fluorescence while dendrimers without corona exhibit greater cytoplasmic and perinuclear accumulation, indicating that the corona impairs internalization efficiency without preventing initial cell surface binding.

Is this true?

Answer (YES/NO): NO